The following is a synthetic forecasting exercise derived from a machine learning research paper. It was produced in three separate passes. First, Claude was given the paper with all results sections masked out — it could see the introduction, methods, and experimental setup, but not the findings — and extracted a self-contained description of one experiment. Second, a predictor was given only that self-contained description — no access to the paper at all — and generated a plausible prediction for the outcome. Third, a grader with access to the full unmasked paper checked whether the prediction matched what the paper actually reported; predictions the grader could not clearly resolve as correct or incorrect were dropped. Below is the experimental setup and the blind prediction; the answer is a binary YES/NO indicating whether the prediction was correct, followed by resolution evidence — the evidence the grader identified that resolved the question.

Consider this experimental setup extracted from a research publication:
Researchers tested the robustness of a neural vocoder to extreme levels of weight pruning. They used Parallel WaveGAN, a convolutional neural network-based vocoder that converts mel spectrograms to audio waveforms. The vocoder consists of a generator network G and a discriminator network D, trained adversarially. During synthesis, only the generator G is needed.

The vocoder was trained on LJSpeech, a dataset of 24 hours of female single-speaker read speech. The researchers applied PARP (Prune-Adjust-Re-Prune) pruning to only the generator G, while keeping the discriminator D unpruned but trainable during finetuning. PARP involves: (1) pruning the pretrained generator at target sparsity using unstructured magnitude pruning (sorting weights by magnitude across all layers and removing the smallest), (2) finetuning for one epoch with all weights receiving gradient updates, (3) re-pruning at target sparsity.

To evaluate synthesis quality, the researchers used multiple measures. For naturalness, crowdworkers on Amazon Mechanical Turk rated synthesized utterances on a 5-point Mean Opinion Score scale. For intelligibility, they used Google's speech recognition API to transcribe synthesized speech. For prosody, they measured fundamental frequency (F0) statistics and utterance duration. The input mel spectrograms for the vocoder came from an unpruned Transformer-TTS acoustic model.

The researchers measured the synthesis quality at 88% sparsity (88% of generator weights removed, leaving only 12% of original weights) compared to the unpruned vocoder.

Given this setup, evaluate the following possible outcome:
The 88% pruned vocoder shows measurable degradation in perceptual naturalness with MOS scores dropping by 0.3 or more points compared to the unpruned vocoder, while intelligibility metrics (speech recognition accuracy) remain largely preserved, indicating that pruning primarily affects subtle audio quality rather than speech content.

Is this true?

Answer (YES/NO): NO